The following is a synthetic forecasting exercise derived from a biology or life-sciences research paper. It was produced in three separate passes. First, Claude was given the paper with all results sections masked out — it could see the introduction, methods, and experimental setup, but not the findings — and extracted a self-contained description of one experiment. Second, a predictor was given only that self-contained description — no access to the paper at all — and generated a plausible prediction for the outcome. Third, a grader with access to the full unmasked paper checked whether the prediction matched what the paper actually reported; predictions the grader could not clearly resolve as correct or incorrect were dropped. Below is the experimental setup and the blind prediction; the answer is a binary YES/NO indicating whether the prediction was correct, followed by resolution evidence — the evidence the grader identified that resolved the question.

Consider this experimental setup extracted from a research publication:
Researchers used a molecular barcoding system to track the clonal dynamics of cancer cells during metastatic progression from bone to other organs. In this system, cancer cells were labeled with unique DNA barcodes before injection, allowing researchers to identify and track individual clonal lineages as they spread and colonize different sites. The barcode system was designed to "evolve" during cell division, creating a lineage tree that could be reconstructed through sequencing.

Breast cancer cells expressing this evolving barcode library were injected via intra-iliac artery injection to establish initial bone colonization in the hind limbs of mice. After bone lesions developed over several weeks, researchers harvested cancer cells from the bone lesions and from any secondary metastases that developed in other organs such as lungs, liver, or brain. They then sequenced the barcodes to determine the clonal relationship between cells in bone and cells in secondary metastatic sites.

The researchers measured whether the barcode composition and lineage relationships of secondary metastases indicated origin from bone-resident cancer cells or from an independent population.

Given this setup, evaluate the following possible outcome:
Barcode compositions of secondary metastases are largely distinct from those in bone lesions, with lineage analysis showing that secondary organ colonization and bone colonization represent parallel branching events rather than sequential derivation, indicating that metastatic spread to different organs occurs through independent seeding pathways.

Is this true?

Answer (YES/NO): NO